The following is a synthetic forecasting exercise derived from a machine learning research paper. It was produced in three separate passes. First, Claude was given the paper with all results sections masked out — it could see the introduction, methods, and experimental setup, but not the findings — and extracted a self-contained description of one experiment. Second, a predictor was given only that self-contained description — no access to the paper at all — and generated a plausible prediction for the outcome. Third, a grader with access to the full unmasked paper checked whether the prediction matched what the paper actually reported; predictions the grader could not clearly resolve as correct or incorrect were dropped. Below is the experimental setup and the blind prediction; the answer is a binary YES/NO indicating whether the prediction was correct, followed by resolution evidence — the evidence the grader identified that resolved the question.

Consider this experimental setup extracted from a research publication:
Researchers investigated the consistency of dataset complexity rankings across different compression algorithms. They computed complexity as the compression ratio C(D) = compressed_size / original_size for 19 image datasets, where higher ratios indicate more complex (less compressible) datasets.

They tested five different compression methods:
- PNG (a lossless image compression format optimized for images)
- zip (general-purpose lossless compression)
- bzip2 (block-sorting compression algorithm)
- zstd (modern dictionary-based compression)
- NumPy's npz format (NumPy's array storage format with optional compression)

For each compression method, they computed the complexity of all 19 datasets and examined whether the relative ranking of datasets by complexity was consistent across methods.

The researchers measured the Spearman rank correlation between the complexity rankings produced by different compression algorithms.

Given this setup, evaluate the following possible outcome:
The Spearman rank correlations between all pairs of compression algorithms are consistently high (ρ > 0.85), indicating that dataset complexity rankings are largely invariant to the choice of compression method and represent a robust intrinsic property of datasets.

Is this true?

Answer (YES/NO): NO